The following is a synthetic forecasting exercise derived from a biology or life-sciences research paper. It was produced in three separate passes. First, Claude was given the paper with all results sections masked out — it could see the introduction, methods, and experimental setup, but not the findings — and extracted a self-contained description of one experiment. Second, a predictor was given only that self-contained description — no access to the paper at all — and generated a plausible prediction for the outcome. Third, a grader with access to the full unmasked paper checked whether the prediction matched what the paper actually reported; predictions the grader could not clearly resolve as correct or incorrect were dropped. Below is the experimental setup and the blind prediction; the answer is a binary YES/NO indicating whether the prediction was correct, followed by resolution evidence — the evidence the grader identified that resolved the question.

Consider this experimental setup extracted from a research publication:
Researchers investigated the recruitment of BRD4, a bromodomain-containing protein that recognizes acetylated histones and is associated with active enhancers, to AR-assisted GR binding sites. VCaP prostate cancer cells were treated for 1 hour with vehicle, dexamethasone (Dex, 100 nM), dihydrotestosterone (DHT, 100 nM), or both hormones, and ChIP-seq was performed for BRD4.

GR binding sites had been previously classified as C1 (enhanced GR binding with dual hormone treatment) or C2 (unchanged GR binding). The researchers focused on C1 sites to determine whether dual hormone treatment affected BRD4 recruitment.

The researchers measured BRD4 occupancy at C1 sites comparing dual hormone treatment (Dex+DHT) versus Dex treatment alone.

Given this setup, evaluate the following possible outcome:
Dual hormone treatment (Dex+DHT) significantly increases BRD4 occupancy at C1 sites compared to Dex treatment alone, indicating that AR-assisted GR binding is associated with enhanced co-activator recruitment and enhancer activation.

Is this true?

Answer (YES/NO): YES